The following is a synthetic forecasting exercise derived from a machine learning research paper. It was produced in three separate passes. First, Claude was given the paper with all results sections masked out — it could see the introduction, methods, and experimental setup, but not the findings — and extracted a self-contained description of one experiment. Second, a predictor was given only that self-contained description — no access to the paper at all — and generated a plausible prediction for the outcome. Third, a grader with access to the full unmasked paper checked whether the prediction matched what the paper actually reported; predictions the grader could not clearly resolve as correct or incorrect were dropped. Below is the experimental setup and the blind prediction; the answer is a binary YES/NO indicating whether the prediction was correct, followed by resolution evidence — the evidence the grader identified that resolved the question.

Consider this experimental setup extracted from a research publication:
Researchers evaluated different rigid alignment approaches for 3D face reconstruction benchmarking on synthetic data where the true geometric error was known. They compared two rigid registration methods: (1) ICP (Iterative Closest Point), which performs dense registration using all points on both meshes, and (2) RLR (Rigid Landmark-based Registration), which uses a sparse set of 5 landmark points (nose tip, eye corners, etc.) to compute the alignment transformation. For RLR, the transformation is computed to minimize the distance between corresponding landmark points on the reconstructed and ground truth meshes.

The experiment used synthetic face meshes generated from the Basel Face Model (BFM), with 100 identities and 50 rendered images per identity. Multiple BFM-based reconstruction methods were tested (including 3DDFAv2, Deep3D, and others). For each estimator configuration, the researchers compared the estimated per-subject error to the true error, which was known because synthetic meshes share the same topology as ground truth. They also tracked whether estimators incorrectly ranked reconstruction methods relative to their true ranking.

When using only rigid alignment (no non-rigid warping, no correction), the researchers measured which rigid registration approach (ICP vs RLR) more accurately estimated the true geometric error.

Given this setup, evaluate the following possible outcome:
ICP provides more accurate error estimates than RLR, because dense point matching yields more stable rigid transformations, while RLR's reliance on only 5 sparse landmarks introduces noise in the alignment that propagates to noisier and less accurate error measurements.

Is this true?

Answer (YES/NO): NO